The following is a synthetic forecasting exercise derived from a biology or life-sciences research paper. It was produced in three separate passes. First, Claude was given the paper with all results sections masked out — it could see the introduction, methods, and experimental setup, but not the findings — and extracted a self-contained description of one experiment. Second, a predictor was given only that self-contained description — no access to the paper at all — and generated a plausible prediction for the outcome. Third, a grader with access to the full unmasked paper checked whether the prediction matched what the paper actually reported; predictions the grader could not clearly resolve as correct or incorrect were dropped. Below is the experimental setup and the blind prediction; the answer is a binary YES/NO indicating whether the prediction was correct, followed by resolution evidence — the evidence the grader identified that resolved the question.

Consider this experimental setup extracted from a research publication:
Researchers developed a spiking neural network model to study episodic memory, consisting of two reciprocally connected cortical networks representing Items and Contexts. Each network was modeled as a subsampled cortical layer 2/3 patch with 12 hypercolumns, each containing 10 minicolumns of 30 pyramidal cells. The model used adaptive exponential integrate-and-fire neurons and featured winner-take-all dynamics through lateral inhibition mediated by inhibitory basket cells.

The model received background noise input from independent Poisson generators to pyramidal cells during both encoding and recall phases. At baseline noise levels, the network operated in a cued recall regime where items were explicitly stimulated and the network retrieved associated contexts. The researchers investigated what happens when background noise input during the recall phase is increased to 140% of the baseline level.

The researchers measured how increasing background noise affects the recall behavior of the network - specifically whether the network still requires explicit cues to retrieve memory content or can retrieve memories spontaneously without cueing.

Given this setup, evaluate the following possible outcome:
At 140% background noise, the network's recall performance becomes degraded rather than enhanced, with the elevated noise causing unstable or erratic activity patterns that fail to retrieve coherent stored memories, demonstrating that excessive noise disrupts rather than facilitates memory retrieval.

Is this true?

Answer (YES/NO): NO